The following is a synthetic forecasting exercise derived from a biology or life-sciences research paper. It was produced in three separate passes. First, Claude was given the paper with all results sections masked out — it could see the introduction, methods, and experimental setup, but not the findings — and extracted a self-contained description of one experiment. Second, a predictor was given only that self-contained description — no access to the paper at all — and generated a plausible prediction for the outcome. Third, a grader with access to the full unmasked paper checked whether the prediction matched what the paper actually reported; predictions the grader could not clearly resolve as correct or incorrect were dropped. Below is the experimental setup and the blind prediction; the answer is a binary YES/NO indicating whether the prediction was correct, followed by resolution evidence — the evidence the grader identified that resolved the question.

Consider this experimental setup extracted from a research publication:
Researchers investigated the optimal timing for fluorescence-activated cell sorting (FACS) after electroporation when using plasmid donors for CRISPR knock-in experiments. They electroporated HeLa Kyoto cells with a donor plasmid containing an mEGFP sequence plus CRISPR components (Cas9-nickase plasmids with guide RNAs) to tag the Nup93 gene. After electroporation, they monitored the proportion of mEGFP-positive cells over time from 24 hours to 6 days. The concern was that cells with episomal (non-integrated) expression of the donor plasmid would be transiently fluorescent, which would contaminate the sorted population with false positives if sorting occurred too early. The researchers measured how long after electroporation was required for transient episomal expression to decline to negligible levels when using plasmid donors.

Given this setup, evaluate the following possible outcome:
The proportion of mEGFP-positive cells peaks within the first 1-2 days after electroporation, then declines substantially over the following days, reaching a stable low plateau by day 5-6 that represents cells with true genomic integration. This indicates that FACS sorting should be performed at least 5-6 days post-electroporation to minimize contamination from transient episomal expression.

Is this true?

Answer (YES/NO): YES